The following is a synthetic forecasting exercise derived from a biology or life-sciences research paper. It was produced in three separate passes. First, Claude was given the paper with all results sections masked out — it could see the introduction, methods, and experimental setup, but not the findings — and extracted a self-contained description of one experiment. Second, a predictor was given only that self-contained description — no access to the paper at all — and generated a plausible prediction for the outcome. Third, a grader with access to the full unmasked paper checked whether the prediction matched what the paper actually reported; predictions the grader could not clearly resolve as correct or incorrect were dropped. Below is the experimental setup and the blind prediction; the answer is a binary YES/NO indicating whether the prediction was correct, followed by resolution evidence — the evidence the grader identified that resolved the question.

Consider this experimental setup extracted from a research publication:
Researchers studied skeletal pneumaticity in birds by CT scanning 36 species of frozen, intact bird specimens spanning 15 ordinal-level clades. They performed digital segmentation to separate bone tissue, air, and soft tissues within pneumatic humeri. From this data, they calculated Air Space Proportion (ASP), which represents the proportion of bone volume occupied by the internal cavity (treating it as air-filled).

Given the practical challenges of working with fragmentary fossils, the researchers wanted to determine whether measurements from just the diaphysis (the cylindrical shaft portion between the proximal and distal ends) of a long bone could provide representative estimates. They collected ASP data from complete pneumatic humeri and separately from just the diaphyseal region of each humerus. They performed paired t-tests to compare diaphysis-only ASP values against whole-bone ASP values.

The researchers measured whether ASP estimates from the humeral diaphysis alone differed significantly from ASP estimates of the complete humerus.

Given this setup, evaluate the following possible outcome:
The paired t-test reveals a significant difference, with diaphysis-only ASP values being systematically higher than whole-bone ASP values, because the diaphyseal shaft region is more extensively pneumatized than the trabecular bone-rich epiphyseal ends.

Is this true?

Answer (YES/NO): NO